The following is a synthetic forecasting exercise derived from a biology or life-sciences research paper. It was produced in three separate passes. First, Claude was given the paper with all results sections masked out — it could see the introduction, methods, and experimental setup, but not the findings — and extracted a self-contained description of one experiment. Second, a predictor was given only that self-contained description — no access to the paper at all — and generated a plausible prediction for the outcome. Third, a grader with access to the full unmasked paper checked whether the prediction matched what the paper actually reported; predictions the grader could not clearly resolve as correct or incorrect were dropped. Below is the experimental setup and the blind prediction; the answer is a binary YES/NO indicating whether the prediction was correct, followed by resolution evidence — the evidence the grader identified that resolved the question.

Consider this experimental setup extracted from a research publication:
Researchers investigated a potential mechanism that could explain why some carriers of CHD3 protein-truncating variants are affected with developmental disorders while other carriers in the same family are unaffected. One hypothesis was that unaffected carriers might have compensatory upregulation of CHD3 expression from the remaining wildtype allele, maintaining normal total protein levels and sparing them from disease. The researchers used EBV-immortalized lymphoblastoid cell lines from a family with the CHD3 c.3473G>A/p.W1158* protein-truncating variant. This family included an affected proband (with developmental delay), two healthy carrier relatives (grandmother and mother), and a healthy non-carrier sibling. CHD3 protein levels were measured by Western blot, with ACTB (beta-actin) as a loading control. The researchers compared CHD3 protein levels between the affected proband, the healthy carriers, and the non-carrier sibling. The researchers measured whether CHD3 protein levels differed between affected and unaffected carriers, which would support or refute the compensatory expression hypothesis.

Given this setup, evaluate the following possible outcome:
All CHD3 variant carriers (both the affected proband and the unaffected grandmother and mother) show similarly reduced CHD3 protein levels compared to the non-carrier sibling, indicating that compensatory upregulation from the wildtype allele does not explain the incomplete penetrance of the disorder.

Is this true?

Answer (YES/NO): YES